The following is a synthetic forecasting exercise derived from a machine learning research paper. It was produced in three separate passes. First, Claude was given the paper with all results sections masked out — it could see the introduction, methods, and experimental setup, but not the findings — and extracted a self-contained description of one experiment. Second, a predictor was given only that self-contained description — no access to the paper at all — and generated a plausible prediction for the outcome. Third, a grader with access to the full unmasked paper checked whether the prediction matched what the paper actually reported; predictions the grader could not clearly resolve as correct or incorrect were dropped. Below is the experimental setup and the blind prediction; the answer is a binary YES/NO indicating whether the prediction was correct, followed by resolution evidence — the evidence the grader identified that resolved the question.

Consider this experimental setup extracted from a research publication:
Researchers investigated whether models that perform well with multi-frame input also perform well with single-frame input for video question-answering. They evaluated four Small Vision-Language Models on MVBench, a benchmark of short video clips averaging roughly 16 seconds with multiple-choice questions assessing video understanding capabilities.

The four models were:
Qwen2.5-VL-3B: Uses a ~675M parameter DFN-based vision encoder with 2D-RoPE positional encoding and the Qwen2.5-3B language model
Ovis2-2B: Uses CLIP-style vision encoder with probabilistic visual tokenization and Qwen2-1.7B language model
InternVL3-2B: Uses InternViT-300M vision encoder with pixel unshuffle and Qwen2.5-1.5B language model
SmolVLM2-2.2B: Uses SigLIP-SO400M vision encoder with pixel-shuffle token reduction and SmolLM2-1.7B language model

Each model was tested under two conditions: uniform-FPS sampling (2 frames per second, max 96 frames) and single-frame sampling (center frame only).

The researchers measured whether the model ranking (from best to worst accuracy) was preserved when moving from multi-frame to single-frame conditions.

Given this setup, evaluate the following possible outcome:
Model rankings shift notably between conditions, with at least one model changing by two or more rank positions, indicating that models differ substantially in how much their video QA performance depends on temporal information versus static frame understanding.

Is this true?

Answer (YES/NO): NO